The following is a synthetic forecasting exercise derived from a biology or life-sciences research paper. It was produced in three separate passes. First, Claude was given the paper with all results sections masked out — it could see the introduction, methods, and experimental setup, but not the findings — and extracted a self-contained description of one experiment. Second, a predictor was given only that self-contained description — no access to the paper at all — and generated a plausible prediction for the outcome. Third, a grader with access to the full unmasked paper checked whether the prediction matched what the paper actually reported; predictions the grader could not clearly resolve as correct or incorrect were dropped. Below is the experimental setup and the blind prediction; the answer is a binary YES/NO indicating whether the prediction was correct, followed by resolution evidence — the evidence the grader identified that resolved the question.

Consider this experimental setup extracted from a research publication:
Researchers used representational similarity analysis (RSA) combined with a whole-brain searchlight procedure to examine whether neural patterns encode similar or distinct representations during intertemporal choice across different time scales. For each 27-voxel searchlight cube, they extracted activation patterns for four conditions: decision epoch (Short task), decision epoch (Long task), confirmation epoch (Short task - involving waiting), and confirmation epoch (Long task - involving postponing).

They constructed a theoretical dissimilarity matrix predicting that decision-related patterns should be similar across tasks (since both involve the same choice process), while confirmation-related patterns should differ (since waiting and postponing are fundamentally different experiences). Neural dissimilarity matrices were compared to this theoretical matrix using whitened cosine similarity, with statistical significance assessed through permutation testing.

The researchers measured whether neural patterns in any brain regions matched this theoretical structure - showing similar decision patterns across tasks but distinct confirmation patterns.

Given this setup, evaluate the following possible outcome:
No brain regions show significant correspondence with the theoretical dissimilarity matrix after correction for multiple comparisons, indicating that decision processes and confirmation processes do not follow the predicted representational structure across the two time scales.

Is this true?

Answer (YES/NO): NO